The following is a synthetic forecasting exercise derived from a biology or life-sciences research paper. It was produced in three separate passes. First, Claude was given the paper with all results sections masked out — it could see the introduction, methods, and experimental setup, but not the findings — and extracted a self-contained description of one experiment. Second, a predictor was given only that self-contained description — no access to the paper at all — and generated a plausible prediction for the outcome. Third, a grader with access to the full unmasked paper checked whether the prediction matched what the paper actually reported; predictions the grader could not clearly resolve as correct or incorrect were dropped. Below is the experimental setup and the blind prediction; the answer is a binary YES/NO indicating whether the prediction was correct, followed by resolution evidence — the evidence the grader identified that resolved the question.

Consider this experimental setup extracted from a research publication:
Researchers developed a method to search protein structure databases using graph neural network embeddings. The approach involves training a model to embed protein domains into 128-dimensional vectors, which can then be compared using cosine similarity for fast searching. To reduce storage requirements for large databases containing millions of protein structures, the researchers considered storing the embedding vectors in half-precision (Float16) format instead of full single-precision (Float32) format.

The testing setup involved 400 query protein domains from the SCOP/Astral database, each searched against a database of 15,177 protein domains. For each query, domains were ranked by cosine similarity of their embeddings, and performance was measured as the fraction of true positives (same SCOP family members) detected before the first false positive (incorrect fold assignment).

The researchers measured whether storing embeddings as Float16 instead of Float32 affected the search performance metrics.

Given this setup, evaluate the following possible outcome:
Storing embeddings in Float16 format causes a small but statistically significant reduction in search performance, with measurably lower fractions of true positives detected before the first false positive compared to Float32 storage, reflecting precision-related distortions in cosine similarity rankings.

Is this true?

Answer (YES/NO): NO